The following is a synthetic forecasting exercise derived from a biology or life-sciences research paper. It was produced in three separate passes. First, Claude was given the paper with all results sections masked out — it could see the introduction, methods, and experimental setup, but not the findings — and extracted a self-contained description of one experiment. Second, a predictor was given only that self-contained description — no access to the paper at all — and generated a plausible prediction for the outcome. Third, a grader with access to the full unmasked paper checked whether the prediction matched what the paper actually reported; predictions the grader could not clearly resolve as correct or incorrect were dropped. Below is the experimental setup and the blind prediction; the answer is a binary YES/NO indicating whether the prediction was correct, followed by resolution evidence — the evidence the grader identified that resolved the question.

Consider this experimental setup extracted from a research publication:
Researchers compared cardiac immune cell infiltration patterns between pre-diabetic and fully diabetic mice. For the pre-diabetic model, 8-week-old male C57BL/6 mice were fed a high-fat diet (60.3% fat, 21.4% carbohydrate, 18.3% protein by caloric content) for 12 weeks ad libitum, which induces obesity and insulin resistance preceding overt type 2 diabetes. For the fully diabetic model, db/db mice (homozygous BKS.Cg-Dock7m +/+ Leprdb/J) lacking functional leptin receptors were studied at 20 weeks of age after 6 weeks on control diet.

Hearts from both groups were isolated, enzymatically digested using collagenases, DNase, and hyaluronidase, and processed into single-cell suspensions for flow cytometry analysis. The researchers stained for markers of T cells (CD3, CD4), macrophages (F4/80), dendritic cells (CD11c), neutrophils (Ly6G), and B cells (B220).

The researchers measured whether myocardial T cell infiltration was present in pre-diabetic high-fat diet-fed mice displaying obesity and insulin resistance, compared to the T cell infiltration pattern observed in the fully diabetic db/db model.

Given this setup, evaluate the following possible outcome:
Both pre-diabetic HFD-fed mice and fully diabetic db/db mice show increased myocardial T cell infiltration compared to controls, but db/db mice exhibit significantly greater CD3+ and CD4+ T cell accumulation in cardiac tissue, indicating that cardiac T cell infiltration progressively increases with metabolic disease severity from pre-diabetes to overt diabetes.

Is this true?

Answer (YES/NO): NO